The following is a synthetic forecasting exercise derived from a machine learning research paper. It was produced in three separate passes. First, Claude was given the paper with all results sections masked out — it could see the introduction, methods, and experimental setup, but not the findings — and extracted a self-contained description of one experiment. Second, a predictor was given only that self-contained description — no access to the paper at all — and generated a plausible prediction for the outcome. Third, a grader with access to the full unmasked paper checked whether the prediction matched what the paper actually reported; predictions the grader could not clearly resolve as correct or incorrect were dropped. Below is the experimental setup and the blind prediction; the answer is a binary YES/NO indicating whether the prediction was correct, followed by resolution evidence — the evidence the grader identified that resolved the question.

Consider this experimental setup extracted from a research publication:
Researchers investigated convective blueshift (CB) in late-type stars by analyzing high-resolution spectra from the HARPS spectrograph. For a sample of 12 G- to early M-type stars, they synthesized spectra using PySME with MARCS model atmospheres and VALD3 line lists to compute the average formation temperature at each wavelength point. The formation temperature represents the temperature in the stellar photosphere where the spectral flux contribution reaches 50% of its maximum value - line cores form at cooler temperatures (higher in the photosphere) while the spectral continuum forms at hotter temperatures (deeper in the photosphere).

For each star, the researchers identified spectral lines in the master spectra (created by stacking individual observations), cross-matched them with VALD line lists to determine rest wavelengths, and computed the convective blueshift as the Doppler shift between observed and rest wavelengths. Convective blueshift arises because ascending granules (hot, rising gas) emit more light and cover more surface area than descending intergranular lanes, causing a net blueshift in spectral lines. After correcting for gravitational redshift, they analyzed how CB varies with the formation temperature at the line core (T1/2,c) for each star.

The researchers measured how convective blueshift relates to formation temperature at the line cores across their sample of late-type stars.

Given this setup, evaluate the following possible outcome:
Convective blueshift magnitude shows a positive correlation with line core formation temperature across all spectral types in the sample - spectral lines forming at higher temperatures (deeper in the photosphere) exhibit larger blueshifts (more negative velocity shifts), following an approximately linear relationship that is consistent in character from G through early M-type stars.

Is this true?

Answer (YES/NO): NO